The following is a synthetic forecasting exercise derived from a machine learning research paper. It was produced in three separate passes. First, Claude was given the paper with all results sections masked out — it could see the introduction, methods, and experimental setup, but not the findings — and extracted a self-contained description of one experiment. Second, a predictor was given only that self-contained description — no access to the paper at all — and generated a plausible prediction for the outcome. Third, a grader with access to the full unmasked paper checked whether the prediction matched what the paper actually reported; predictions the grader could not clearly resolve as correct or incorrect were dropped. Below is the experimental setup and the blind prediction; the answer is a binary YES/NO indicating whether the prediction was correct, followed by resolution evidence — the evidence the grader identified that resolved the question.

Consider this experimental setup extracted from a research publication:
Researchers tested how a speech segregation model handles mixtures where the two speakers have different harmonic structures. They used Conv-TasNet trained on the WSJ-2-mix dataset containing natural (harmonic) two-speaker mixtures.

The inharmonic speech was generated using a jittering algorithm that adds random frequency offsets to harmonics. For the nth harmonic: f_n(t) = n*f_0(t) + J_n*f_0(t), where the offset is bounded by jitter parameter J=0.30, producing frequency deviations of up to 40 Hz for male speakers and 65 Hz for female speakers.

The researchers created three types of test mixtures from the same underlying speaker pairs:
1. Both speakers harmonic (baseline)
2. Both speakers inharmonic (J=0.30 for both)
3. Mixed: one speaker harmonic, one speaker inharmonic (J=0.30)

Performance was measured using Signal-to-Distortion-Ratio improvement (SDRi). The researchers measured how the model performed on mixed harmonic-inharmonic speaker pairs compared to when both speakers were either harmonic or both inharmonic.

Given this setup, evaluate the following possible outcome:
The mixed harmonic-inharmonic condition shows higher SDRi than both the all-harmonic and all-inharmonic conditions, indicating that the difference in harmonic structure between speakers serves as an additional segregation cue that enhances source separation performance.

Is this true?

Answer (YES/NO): NO